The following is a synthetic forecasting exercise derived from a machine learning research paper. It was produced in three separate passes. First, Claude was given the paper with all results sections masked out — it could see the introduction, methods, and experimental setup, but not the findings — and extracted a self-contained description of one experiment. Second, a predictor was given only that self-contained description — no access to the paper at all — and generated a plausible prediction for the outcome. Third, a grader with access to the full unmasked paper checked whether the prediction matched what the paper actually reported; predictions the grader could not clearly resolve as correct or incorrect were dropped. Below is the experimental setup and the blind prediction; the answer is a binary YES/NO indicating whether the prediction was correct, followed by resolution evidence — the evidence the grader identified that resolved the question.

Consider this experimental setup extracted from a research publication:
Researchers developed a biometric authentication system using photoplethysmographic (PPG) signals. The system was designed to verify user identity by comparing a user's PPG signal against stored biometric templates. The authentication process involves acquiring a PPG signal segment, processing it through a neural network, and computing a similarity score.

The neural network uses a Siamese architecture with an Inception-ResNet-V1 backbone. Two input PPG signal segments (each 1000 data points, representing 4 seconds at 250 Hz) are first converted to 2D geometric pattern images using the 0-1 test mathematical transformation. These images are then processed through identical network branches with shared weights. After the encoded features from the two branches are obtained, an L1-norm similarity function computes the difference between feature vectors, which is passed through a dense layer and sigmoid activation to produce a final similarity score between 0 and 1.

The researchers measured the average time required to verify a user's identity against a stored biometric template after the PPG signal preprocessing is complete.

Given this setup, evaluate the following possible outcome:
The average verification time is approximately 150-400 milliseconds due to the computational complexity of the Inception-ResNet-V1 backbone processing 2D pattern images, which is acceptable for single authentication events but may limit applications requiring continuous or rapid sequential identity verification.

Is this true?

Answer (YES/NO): NO